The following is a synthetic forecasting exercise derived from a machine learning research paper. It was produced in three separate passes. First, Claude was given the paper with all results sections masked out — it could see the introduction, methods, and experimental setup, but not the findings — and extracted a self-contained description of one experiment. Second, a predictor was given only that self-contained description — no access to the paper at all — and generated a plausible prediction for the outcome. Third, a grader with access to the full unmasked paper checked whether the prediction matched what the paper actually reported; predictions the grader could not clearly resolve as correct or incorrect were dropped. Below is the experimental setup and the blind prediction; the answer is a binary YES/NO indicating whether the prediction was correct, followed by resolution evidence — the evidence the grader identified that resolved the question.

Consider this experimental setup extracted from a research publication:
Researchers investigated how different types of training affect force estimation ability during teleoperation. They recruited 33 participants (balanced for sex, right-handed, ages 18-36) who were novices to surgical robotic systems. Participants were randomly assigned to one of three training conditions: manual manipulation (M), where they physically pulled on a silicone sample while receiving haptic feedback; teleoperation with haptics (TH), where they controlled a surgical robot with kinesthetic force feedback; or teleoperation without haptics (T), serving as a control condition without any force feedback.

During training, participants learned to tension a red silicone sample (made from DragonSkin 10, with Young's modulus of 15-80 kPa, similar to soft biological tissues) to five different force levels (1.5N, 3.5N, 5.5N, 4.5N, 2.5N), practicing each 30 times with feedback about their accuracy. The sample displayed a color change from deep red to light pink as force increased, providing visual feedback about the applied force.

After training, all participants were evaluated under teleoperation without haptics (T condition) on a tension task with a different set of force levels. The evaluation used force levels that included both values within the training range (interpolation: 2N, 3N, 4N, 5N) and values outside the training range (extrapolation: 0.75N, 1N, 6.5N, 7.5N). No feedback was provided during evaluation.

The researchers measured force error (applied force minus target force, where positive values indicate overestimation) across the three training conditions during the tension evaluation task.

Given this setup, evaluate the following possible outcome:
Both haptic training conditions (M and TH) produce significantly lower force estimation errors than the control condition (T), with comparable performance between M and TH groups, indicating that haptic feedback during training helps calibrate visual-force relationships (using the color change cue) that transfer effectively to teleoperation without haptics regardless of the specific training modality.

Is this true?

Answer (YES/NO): NO